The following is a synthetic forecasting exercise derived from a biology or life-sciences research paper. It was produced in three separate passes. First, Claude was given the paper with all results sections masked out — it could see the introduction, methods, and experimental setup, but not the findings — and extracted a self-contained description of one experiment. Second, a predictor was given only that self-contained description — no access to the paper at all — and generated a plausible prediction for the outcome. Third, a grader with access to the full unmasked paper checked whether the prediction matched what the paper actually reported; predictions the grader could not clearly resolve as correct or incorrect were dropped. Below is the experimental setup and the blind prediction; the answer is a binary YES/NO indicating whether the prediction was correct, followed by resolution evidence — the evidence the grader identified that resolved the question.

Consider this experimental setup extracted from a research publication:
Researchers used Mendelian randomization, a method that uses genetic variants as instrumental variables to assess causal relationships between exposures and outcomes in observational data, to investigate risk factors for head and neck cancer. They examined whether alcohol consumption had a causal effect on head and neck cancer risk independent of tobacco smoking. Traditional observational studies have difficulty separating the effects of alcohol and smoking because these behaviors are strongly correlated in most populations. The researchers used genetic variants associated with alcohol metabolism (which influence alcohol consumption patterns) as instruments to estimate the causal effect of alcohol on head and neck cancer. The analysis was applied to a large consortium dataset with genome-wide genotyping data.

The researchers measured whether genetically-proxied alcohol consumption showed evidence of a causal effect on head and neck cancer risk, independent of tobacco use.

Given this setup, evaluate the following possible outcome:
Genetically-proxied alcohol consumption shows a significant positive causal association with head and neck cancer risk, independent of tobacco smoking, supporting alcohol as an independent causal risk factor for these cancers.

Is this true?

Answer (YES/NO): YES